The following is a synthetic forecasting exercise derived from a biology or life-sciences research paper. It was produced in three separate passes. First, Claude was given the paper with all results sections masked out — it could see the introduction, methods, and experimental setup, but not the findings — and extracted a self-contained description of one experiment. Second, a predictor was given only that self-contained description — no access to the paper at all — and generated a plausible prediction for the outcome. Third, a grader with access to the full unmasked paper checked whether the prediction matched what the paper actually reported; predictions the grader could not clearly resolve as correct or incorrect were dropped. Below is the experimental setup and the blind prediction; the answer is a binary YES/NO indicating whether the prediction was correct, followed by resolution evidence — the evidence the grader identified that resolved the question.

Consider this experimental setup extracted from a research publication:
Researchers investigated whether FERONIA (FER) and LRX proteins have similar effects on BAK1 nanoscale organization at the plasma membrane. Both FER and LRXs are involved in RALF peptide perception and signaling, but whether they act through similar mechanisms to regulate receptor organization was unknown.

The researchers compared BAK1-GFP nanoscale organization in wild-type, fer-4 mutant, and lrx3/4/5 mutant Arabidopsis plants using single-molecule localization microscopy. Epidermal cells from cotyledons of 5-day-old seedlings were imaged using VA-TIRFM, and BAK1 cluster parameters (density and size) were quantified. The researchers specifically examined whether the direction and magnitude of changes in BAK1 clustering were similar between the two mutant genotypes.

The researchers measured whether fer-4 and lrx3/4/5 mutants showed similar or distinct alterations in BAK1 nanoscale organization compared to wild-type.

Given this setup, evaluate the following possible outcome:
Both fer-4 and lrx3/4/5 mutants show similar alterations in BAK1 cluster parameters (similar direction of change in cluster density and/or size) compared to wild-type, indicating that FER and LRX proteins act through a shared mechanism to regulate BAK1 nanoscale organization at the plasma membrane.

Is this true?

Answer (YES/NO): YES